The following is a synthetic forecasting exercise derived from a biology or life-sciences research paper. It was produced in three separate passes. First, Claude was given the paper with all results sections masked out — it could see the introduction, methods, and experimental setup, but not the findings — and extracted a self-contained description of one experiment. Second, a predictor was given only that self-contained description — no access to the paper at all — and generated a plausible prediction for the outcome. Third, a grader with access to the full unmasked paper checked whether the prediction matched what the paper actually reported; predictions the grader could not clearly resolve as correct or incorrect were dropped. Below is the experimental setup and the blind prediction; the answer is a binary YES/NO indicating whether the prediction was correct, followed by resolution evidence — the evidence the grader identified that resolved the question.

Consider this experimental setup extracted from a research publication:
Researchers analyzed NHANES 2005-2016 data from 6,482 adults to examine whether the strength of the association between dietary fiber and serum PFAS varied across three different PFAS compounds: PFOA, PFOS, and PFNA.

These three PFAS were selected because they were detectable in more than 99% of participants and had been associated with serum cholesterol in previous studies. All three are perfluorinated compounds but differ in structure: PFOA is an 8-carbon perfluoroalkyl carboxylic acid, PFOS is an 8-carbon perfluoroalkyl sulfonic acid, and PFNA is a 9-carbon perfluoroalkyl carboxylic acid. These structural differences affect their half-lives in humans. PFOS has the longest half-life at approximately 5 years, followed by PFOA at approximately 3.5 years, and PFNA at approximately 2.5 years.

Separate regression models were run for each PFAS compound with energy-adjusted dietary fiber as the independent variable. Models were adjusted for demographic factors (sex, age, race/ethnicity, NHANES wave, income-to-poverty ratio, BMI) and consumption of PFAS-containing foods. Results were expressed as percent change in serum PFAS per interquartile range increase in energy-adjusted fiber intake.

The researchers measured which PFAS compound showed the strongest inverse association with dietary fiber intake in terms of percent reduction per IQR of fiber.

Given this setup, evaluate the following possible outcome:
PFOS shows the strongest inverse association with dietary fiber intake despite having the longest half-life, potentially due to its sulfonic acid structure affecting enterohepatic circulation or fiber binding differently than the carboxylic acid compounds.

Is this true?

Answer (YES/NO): NO